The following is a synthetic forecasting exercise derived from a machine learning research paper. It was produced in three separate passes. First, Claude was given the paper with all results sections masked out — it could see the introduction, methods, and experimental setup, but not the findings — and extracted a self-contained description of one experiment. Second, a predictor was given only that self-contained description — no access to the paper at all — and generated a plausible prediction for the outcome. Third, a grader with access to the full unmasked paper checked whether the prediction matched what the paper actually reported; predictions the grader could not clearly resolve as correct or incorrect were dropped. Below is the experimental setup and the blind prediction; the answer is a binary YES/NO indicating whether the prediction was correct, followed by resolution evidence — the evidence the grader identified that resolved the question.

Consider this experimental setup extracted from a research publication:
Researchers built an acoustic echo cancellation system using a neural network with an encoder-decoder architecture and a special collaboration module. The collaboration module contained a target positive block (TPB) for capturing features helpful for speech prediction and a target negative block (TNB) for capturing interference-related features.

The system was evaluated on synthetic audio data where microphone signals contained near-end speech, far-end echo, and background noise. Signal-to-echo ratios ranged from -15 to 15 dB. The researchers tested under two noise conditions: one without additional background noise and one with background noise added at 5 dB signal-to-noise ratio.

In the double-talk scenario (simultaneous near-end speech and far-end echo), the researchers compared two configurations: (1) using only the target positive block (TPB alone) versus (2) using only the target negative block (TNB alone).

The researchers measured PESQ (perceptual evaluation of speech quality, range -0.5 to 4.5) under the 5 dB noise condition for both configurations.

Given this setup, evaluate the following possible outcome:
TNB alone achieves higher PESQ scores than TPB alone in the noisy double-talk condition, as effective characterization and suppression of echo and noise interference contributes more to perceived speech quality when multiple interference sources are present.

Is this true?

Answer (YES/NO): NO